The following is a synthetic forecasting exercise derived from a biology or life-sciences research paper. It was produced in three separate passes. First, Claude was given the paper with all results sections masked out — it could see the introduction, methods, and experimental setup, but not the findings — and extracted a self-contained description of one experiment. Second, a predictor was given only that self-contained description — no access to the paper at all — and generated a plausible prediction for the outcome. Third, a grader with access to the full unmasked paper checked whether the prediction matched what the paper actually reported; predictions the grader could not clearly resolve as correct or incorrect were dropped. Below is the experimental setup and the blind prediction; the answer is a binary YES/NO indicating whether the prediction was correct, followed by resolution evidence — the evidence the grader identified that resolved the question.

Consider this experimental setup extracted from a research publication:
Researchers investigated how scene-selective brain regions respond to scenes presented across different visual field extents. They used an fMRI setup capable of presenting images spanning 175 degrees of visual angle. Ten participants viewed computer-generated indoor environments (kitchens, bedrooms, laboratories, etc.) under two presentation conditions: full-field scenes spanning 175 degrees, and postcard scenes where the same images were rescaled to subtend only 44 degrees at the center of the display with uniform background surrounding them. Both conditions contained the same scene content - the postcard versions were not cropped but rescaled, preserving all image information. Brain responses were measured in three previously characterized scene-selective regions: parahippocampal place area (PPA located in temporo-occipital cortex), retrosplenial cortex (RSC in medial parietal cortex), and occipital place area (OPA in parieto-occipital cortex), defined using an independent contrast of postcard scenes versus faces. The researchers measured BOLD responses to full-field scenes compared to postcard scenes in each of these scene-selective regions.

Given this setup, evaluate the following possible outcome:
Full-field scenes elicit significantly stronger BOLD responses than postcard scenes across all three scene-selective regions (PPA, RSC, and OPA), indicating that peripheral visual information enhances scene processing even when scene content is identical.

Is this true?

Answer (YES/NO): NO